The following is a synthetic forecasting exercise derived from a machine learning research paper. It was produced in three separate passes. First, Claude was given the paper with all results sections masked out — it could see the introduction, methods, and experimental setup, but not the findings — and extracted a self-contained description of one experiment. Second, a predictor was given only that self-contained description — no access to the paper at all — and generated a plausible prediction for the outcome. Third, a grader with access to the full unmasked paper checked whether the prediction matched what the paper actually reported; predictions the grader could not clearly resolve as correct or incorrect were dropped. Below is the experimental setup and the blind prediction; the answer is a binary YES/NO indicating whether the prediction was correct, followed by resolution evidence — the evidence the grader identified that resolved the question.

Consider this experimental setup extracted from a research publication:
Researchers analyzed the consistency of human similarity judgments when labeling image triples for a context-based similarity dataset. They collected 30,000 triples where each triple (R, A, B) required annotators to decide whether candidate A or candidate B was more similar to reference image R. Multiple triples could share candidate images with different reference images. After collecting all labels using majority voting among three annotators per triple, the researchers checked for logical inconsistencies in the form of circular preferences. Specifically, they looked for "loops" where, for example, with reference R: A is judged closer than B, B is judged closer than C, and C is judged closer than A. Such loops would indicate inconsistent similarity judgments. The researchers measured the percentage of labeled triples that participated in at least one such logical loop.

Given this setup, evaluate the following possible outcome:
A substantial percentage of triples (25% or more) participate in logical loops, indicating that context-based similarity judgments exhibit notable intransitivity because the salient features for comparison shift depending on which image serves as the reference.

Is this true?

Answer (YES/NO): NO